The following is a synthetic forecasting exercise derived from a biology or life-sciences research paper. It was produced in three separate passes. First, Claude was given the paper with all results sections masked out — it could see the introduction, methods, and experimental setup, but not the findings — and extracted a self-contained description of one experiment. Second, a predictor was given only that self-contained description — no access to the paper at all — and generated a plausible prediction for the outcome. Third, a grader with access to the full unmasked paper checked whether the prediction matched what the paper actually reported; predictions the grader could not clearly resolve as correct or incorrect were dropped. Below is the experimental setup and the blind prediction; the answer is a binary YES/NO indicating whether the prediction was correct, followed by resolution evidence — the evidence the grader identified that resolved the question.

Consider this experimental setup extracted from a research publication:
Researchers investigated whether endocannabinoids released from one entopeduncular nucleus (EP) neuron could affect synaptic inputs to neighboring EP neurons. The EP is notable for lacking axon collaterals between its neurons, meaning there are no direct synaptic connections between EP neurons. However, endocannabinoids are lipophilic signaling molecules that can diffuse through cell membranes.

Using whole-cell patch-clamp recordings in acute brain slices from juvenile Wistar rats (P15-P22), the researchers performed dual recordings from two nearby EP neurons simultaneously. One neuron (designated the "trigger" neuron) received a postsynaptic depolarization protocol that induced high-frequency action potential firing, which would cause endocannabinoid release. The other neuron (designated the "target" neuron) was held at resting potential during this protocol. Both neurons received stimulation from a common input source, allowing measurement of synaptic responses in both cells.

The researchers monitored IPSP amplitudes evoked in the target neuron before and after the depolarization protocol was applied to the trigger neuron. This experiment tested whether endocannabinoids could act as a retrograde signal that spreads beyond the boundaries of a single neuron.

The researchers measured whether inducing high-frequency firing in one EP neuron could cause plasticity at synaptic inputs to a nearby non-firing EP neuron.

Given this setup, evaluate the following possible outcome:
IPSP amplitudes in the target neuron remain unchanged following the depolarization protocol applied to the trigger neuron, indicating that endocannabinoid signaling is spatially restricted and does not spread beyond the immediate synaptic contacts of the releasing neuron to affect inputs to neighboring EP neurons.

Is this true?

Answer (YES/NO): NO